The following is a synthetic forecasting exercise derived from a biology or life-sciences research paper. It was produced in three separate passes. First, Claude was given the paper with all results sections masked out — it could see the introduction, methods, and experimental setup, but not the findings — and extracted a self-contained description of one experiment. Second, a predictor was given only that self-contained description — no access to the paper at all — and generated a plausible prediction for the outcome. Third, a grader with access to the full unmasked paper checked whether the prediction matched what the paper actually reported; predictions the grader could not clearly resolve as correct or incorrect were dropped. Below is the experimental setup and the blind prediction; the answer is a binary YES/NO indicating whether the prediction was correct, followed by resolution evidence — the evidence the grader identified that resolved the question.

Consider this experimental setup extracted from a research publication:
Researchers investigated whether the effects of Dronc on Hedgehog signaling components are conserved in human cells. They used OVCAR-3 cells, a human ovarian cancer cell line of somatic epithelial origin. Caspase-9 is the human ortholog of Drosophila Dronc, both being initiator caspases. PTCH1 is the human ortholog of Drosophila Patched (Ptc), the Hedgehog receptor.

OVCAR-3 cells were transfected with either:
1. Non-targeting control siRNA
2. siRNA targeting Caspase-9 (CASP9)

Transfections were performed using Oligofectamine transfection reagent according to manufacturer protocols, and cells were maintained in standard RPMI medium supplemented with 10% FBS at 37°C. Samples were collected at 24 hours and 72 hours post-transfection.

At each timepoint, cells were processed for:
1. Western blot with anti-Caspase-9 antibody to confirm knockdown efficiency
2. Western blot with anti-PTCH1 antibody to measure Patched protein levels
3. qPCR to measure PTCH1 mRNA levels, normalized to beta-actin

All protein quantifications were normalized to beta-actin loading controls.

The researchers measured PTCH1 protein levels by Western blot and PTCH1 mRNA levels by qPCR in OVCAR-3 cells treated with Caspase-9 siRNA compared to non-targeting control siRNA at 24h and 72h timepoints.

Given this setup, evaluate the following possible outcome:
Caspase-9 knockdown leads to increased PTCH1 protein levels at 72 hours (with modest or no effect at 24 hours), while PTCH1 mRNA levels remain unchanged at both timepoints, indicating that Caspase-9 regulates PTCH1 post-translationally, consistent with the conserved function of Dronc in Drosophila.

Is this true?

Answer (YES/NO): NO